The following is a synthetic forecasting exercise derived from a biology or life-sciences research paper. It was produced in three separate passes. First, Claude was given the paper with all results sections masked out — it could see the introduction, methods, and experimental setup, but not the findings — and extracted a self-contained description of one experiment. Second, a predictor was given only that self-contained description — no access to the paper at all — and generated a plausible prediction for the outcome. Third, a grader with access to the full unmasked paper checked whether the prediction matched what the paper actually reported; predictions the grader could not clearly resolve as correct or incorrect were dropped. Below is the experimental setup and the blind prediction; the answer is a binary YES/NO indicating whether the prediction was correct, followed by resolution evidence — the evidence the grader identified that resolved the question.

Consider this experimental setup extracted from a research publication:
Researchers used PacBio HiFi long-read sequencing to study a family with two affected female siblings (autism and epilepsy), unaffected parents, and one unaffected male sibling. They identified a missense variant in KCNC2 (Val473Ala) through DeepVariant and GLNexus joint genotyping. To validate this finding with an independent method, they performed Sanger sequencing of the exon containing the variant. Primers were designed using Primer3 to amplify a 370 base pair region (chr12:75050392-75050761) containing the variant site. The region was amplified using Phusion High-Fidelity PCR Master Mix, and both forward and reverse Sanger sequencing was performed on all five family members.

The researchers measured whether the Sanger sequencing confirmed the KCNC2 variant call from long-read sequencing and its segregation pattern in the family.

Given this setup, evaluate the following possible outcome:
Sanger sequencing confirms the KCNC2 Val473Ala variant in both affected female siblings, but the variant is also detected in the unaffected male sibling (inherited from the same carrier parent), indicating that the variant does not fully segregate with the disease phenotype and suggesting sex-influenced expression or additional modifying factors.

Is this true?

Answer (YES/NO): NO